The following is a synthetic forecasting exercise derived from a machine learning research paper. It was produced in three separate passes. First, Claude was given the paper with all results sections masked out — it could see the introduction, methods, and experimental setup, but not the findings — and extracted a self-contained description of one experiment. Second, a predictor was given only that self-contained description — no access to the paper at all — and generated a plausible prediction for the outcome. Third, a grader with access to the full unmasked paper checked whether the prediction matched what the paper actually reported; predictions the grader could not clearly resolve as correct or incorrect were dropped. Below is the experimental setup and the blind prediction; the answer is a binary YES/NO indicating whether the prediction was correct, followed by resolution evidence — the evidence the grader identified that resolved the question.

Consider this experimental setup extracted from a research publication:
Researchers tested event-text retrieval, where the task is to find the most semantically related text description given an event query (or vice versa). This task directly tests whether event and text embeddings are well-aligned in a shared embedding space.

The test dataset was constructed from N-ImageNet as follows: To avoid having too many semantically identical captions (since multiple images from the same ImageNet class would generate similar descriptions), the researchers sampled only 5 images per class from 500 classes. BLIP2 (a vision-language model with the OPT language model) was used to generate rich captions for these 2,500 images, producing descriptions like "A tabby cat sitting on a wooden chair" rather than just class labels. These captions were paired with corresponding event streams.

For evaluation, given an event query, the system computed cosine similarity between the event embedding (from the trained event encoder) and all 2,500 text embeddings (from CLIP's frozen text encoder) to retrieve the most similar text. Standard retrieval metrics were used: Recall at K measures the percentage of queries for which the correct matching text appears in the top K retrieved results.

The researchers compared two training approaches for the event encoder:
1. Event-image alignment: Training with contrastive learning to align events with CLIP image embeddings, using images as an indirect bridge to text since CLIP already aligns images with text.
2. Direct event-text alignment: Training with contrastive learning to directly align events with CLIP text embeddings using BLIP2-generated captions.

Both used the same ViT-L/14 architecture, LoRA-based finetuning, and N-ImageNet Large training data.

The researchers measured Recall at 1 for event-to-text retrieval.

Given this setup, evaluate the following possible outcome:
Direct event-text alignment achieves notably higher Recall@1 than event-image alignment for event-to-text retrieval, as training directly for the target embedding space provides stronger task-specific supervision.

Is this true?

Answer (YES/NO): NO